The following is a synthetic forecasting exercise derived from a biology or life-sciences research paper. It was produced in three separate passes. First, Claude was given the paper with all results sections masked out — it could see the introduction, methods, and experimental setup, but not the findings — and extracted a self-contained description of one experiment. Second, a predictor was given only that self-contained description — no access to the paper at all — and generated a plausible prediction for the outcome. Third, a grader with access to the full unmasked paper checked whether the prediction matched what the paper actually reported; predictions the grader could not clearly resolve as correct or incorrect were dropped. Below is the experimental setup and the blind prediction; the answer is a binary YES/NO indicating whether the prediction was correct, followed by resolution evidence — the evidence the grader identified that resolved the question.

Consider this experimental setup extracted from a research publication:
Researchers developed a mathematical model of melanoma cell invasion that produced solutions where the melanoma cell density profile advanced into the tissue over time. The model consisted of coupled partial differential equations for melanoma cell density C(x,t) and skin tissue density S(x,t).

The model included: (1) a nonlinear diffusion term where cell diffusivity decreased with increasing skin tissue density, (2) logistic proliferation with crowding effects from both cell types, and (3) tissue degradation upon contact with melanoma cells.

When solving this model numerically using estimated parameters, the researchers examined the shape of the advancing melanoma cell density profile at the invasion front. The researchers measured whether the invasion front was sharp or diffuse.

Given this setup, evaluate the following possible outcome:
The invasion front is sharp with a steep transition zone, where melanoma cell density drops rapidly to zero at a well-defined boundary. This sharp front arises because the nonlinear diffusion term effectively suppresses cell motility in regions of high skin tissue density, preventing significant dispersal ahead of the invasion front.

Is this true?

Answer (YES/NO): YES